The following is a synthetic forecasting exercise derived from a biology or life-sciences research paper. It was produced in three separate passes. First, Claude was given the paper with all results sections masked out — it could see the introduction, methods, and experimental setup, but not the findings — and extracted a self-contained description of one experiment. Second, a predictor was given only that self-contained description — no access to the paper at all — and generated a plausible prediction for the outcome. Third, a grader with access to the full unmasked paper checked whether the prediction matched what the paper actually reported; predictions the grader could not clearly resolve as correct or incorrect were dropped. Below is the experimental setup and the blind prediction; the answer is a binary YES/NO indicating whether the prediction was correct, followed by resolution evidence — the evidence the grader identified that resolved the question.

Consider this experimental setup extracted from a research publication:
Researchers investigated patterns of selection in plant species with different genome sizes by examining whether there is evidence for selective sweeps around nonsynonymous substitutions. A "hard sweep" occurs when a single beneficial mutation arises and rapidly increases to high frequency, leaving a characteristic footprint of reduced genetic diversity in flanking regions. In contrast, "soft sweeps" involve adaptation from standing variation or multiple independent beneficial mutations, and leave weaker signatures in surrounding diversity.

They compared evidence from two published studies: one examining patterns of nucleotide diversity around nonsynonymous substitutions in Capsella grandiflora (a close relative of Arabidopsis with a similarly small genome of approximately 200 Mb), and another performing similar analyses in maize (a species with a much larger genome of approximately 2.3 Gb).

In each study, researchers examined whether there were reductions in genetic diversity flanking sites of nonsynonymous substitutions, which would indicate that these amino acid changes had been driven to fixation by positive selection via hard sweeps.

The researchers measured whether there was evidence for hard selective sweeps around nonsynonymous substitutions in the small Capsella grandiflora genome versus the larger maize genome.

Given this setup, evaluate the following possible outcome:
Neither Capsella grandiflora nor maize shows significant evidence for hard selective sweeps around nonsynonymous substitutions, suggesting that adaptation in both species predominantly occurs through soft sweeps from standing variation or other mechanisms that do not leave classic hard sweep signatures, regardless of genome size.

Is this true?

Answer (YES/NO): NO